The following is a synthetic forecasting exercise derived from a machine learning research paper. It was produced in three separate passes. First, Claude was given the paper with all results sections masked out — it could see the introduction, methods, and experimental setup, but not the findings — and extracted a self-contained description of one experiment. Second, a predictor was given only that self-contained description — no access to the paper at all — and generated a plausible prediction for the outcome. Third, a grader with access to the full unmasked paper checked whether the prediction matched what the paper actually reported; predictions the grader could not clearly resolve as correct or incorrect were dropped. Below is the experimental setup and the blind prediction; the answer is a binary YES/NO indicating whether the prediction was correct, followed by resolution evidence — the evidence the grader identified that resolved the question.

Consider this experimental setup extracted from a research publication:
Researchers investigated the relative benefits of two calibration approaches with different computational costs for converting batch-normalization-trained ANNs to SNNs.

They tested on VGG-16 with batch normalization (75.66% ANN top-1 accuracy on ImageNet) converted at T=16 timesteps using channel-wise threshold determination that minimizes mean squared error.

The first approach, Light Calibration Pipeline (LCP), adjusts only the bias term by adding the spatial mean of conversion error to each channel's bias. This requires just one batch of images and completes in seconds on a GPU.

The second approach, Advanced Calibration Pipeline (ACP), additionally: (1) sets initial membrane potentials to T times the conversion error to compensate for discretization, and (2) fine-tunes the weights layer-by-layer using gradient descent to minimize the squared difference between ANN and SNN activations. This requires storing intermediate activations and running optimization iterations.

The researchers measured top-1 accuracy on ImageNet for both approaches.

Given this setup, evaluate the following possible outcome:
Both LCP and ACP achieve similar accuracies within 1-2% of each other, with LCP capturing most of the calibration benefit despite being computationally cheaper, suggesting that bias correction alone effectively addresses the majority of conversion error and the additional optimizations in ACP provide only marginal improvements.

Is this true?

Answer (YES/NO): NO